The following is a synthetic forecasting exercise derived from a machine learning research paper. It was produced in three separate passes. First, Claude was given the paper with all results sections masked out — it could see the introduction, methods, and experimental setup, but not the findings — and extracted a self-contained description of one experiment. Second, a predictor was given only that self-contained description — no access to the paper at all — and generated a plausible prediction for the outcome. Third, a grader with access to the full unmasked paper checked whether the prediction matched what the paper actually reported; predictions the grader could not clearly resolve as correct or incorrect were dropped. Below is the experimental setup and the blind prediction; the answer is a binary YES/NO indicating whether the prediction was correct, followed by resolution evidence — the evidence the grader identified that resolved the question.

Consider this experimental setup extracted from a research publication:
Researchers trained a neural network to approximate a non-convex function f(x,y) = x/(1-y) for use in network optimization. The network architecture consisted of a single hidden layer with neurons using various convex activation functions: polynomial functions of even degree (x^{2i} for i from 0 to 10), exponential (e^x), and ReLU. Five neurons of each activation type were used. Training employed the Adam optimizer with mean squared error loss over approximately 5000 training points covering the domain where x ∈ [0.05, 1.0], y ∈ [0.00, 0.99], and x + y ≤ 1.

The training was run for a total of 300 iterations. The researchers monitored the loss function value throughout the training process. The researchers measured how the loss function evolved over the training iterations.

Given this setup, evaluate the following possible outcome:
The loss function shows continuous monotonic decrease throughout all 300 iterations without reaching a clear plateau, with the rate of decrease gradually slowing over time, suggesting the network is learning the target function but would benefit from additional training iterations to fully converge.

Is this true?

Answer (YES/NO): NO